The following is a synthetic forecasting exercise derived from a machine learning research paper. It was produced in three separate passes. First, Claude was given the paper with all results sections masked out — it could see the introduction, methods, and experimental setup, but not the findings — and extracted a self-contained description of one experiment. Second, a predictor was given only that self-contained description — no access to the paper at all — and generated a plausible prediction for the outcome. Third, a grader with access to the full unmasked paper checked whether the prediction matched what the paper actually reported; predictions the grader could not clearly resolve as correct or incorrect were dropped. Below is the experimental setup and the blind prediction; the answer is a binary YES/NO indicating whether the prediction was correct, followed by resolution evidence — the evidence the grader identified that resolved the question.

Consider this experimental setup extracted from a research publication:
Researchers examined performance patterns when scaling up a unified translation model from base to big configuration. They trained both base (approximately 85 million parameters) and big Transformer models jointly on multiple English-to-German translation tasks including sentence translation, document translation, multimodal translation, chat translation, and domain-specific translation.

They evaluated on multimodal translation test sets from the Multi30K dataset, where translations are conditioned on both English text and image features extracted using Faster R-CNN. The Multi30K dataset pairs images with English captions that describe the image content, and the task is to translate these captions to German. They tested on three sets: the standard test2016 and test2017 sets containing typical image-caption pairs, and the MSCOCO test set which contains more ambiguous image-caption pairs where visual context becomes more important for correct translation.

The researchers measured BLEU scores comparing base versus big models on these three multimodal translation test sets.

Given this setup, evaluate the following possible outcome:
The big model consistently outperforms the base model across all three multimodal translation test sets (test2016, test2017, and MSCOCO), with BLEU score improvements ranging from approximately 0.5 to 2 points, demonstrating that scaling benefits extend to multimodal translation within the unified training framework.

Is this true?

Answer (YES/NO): NO